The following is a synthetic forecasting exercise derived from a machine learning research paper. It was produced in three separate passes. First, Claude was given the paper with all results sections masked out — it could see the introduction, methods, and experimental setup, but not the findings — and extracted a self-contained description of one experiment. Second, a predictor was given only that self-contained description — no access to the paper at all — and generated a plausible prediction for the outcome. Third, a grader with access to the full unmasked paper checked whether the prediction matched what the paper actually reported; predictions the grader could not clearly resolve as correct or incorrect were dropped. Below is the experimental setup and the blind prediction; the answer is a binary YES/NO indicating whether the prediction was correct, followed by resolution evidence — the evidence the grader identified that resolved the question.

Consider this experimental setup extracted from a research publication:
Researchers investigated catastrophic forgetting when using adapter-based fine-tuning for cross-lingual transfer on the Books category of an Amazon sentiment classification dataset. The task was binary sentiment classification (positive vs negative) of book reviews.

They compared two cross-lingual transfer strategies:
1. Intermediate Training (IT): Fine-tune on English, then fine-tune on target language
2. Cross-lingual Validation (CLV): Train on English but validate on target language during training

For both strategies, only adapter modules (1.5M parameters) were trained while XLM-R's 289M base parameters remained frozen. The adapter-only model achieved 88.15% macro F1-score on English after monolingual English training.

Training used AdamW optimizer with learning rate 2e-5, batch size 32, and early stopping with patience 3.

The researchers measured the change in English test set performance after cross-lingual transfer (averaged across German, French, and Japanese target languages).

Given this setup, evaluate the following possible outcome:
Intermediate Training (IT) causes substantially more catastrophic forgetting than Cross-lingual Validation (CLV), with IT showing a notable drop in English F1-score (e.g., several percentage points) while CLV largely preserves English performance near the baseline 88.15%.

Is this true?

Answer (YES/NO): NO